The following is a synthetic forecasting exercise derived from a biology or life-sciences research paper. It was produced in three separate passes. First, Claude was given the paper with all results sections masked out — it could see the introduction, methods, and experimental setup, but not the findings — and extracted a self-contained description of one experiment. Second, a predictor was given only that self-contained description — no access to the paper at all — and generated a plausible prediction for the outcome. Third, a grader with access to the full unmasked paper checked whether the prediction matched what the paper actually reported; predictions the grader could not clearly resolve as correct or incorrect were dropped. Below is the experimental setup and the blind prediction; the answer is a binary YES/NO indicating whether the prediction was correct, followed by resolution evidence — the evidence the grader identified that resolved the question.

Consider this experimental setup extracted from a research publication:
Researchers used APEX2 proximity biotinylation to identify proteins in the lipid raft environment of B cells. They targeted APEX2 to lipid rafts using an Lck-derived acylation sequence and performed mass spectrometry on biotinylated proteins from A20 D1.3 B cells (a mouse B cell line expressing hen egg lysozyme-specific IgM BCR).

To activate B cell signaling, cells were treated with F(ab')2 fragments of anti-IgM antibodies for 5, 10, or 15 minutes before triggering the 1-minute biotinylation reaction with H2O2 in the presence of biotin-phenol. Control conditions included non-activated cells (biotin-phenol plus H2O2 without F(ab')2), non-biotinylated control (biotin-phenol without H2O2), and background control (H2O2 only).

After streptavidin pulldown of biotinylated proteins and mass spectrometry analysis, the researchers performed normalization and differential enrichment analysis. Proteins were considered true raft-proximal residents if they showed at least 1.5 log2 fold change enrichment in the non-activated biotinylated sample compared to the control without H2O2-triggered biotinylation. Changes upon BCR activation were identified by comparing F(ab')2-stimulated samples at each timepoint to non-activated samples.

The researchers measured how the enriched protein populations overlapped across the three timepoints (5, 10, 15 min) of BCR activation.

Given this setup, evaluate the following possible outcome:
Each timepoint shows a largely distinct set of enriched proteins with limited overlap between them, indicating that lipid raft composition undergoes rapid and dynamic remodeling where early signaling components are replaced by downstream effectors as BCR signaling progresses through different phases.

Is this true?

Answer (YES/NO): YES